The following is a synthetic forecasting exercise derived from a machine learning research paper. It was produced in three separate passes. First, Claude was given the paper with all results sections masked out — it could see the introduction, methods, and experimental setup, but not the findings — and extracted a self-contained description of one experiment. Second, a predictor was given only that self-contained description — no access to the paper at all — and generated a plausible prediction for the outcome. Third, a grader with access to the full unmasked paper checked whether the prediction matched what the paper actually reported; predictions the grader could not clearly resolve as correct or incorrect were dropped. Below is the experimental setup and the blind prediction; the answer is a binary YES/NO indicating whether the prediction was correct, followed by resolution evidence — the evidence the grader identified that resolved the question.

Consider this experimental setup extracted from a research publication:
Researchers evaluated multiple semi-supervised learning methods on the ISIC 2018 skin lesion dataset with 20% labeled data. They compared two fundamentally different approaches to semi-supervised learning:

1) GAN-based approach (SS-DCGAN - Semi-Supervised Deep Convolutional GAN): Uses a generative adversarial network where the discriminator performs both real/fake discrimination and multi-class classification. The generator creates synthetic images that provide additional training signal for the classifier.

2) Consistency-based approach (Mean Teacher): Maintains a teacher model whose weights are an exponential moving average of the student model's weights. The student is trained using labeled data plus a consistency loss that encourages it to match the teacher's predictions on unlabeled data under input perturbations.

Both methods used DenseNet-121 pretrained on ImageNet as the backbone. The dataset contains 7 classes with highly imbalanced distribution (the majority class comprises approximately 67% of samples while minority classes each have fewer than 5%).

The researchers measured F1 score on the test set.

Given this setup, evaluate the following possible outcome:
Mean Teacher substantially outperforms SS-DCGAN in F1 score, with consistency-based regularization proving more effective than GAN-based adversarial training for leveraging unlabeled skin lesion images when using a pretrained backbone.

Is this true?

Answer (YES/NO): YES